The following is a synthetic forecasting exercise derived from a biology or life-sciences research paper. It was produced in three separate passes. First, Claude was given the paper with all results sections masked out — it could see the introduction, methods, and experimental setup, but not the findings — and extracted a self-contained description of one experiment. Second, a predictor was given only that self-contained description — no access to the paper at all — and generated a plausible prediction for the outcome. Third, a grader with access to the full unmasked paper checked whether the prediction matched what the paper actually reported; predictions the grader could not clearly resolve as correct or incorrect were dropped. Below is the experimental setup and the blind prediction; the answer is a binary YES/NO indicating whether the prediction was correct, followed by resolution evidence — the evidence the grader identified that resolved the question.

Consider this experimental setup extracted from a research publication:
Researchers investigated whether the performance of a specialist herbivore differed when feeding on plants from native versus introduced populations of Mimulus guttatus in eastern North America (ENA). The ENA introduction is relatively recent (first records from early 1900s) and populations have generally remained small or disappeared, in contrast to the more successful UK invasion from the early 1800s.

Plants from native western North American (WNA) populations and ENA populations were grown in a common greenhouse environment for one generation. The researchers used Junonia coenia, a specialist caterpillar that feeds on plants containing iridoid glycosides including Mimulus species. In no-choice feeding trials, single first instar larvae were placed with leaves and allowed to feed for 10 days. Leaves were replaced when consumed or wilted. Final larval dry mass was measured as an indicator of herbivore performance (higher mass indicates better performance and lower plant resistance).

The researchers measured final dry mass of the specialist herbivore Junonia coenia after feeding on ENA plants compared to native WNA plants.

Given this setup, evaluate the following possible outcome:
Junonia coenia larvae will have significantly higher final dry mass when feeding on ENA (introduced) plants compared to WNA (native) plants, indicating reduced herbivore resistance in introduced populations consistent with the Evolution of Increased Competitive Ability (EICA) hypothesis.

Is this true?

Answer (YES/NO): NO